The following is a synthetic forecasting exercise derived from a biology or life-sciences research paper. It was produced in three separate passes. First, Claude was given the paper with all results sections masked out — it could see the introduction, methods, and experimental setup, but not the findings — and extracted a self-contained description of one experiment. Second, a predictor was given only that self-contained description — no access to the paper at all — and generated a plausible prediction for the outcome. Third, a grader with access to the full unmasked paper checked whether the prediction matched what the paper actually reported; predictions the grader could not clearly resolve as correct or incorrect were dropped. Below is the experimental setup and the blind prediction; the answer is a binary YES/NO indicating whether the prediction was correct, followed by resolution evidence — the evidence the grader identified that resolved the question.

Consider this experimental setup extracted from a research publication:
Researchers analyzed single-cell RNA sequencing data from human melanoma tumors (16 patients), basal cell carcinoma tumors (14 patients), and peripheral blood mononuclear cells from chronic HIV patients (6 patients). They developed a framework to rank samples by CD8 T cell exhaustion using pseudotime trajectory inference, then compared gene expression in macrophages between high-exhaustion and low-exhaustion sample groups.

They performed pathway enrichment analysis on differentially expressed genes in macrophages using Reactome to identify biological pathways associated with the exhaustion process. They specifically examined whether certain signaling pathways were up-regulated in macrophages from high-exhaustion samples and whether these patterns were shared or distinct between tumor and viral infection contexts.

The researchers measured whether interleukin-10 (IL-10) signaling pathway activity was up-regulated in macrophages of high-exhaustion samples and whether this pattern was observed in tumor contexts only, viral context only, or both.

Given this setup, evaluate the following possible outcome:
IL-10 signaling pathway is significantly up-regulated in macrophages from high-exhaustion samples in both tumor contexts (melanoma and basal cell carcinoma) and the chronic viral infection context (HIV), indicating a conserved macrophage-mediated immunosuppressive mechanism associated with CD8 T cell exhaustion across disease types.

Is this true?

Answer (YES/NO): YES